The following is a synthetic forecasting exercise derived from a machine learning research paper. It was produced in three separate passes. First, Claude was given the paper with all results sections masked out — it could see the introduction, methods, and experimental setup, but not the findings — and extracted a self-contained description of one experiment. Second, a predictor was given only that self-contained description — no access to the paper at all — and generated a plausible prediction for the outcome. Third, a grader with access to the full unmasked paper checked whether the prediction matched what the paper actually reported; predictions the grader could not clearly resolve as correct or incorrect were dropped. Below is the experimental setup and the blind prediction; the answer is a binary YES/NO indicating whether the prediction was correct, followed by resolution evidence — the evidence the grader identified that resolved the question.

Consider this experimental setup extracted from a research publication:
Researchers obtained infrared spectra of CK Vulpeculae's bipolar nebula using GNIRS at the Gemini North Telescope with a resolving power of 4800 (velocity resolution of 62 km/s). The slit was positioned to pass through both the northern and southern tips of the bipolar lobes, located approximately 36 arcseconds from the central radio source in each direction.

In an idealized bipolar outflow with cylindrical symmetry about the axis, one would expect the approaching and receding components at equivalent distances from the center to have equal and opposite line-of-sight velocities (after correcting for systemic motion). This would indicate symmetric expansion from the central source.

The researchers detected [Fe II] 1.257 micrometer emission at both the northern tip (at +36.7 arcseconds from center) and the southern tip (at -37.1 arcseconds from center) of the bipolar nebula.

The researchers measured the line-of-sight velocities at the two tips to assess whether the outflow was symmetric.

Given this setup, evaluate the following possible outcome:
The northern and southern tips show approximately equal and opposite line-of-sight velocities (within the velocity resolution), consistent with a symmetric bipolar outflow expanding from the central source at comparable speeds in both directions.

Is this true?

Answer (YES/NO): YES